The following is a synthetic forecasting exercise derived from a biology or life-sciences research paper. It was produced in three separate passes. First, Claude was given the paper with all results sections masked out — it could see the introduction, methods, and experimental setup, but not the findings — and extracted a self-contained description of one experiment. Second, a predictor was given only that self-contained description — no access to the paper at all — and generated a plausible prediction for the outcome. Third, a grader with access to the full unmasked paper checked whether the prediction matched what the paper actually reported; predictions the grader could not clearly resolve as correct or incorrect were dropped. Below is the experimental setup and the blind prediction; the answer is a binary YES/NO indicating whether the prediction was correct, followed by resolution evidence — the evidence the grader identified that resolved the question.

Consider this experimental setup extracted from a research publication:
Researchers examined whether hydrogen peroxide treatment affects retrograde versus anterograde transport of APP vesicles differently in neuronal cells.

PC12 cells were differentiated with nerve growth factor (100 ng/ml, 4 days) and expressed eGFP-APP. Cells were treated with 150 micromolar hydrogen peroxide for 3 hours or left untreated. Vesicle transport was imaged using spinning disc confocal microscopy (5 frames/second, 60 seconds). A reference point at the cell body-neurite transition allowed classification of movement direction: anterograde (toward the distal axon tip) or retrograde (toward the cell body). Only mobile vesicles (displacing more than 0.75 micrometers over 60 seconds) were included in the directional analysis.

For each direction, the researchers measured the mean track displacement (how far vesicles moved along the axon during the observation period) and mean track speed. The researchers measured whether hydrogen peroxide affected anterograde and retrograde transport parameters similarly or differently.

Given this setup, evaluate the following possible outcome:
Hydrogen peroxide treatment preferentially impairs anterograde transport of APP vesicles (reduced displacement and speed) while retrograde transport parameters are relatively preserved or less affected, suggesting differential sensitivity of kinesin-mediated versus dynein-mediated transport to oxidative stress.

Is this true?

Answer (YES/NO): NO